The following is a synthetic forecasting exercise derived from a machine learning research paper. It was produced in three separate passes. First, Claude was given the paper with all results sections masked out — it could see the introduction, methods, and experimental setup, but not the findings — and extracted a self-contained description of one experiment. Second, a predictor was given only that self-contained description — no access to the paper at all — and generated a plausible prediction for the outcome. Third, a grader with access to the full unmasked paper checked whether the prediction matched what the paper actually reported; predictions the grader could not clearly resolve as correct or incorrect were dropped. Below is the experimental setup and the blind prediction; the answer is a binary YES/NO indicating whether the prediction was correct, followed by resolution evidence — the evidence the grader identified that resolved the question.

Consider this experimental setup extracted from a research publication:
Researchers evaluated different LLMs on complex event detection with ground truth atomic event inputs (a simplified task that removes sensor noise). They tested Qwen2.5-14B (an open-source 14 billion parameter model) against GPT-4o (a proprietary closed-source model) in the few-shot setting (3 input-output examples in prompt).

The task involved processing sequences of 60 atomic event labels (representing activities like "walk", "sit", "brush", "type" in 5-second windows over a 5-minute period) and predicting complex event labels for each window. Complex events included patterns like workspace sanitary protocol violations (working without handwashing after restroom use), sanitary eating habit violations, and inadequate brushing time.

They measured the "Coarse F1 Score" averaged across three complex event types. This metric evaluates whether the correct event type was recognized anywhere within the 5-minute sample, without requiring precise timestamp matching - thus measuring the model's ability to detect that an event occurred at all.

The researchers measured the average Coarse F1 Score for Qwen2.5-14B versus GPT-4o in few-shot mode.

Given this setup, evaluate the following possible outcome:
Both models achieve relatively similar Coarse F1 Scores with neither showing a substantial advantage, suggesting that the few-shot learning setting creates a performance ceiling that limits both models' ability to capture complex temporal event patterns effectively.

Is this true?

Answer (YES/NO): NO